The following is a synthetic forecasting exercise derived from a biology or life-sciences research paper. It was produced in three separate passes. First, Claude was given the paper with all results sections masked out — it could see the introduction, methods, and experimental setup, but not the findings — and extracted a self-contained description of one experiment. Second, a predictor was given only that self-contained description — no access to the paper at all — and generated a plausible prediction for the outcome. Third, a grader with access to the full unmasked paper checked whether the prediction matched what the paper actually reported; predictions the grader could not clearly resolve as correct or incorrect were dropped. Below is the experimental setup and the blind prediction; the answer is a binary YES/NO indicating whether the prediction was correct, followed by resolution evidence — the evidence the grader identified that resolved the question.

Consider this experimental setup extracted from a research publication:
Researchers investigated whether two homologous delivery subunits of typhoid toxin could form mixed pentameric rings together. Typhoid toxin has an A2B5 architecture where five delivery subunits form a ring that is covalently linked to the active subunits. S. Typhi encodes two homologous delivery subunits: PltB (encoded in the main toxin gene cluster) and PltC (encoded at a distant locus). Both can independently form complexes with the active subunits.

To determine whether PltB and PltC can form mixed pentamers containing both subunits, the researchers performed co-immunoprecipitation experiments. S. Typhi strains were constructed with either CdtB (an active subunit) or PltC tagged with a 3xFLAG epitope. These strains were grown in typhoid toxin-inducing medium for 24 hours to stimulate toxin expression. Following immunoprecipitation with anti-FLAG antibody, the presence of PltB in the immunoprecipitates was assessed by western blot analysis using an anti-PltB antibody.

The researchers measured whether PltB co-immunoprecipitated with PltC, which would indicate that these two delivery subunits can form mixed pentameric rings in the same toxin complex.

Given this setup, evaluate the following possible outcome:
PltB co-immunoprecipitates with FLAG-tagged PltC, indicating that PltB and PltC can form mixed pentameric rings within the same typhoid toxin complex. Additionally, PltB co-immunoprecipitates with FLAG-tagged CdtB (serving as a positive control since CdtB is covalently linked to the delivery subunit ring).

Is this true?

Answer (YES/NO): NO